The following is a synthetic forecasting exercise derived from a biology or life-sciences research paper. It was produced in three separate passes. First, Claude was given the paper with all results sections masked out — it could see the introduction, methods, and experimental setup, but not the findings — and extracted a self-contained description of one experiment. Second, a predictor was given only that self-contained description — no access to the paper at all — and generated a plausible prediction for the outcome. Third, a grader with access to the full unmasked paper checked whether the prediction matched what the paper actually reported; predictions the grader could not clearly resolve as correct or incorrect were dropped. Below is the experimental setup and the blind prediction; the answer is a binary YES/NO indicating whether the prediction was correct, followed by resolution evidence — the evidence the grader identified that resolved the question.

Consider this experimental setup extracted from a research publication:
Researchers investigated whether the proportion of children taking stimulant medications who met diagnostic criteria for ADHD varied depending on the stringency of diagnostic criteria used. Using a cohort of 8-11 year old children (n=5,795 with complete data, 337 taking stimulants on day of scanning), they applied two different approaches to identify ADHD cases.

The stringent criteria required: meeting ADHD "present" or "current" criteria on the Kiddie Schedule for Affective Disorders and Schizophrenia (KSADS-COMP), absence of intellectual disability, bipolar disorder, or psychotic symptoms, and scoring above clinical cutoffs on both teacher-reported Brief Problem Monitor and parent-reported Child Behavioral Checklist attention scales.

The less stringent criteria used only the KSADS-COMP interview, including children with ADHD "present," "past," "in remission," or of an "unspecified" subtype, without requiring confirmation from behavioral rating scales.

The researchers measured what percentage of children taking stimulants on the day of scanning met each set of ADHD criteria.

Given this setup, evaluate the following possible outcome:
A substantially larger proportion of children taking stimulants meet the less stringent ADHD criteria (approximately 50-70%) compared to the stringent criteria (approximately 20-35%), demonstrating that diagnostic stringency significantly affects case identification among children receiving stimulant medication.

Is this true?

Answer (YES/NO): NO